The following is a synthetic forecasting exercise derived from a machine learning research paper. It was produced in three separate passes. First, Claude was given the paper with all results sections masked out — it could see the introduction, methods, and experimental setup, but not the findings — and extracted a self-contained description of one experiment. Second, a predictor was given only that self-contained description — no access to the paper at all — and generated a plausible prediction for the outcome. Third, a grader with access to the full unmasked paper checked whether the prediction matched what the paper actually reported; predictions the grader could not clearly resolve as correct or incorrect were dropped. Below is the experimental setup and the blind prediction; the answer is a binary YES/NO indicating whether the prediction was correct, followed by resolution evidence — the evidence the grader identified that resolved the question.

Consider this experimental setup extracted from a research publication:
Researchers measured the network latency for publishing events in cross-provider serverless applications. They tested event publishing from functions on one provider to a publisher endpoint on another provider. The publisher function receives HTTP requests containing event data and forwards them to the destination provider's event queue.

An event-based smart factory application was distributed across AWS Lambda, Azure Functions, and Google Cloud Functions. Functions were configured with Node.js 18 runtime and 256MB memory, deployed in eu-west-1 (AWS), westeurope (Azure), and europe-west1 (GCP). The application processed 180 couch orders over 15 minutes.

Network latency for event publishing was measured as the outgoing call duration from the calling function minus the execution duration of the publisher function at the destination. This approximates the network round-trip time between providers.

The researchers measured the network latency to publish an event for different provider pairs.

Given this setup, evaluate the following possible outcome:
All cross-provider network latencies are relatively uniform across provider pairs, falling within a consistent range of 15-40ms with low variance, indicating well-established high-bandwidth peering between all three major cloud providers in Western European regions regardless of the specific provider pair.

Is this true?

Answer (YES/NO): NO